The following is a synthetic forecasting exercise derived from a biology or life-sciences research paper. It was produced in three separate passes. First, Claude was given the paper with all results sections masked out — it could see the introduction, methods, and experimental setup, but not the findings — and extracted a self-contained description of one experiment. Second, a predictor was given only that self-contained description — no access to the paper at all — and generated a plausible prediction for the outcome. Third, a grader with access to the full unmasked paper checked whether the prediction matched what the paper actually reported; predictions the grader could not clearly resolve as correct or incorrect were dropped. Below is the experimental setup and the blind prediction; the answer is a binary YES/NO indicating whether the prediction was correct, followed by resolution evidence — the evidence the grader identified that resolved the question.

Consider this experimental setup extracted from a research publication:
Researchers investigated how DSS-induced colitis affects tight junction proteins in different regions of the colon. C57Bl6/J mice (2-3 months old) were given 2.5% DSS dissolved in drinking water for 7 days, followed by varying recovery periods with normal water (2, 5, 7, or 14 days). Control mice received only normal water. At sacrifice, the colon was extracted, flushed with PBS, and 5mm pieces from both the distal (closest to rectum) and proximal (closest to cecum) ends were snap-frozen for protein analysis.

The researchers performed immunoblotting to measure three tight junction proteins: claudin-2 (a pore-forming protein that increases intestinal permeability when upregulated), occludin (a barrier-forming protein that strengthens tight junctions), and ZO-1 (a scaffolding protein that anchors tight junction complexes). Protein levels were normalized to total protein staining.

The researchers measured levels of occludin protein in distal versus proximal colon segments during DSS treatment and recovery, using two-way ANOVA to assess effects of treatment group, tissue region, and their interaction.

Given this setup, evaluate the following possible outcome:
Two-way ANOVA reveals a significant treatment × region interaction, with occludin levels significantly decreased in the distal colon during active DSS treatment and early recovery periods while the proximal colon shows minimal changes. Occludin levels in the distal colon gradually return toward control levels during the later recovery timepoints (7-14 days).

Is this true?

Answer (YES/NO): NO